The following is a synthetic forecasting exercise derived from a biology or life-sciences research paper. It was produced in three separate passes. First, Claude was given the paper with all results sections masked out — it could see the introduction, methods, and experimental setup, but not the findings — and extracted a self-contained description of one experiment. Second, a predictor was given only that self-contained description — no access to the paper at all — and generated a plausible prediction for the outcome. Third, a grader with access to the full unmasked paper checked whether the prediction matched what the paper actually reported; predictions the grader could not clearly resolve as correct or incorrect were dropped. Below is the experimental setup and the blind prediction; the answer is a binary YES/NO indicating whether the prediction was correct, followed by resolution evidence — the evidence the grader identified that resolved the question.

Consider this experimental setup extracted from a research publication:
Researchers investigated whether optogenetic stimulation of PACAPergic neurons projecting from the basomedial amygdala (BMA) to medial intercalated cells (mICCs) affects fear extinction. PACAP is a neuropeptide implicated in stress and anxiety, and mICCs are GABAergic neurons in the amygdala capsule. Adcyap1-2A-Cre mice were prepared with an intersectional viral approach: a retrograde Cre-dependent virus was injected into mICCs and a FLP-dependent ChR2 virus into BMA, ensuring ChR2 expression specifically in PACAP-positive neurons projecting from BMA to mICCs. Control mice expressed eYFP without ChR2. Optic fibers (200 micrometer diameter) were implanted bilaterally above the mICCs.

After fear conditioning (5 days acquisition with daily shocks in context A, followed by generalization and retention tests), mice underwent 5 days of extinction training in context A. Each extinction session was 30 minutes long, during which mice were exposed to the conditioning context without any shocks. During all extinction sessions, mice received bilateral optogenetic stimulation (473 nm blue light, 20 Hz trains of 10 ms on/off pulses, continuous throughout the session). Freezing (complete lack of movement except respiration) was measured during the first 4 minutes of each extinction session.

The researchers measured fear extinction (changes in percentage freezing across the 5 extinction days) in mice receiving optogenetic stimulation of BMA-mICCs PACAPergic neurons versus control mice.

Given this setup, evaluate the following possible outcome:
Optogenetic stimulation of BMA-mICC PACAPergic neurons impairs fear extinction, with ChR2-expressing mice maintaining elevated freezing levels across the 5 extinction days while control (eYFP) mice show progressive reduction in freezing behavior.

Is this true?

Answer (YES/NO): NO